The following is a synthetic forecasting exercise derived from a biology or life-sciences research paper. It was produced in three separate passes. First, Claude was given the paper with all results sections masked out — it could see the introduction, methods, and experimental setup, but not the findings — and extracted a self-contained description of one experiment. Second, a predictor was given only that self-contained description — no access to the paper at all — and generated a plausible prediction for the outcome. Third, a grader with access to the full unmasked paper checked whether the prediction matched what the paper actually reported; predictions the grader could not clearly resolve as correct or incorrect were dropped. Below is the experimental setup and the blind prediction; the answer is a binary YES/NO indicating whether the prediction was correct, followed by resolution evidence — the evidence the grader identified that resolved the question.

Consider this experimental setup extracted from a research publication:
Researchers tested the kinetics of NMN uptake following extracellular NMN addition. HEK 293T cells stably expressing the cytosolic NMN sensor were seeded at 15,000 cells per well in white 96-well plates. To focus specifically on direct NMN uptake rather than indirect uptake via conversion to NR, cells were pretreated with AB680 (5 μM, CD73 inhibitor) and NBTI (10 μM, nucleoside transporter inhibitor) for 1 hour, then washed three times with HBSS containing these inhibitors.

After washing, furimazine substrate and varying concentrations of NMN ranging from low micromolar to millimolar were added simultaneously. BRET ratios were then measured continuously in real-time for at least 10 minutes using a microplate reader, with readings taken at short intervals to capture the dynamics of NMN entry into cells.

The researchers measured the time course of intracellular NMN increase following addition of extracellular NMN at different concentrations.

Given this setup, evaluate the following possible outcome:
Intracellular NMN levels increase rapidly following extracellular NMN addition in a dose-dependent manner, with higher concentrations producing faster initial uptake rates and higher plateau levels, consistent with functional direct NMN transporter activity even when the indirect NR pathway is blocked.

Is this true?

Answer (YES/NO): YES